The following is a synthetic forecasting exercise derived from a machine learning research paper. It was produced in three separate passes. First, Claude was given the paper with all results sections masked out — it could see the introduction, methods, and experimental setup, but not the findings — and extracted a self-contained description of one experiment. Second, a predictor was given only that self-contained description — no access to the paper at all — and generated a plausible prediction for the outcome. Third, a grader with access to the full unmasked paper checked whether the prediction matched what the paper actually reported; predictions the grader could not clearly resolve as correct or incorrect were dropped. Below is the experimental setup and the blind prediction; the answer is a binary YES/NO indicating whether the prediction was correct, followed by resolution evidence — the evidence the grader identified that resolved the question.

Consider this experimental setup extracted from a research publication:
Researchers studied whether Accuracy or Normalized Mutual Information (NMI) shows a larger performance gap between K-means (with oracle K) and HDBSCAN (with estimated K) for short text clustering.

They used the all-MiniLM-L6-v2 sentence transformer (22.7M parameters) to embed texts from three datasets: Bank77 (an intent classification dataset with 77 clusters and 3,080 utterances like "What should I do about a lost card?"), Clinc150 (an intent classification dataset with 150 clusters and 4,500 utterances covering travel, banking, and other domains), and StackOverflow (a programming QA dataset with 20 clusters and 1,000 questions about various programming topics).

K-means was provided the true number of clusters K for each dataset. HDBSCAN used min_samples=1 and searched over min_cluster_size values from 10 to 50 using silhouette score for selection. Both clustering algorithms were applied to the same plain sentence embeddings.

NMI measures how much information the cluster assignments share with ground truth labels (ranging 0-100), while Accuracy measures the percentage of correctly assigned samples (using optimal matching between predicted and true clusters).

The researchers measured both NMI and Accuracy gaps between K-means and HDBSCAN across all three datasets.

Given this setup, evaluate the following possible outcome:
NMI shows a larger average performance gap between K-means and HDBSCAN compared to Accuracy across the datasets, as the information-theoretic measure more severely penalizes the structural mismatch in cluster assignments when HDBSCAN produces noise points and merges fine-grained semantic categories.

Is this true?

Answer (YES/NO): NO